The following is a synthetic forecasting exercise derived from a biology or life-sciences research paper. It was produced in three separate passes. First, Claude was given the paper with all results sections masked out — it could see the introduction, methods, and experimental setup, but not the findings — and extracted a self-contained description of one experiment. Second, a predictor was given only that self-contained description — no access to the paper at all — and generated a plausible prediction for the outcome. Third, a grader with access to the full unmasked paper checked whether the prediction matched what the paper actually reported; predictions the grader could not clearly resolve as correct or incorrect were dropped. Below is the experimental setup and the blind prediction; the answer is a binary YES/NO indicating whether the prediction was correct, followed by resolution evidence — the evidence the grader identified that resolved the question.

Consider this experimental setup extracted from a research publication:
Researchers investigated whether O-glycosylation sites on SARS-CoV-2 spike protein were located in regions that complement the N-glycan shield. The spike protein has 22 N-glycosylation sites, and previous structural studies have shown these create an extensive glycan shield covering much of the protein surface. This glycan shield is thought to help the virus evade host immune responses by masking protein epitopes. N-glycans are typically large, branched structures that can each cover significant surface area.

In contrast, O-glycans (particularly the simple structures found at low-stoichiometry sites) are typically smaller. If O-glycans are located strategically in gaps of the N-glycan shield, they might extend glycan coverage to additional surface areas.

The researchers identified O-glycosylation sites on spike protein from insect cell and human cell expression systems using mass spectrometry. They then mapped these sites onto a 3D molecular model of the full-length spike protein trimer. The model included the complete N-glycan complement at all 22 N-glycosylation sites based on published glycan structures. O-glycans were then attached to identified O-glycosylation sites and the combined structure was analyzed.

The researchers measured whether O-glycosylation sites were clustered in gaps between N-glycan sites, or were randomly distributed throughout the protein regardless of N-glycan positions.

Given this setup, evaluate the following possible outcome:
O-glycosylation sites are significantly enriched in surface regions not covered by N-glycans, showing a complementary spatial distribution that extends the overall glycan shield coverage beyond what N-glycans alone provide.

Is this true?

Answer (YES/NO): NO